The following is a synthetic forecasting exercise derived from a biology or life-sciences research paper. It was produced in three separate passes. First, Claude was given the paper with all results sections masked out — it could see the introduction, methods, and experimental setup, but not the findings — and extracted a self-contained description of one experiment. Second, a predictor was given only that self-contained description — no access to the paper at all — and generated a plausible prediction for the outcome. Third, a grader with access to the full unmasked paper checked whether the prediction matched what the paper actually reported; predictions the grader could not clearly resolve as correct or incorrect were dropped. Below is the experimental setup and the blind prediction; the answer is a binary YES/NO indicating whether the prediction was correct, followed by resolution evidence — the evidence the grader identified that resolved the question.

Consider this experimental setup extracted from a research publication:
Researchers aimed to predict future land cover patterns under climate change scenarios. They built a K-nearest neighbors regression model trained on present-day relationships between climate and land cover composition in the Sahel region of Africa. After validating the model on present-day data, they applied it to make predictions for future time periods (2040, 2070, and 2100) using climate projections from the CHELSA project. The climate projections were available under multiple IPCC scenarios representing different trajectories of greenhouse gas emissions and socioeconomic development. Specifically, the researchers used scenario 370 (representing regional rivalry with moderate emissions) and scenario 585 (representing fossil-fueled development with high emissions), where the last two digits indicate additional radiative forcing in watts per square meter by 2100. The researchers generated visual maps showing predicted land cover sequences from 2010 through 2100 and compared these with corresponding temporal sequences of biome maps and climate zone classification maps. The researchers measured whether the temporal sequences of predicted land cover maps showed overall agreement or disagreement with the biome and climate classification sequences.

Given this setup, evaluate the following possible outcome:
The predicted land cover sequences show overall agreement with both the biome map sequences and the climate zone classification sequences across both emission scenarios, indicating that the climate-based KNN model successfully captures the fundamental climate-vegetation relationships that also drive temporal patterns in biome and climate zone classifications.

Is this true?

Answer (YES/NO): NO